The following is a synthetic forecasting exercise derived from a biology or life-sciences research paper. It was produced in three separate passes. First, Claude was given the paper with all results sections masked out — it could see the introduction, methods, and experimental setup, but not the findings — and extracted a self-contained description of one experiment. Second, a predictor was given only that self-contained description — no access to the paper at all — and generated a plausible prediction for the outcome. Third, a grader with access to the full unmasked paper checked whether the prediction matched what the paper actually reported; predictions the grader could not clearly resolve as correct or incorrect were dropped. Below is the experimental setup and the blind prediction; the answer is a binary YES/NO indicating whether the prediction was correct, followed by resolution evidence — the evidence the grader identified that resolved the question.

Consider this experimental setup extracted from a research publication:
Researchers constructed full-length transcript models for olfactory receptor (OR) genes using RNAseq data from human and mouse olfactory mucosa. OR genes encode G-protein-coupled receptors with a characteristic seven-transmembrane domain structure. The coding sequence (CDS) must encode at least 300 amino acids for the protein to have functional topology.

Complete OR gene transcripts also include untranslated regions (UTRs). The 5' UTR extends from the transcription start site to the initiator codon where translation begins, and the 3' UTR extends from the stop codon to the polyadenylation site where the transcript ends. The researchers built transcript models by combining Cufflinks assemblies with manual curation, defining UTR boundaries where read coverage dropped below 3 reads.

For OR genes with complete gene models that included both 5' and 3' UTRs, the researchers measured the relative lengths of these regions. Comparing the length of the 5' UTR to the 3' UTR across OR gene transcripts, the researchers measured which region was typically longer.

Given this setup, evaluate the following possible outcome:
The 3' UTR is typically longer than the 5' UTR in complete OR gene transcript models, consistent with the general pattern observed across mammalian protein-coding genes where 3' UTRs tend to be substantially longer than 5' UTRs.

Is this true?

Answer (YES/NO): YES